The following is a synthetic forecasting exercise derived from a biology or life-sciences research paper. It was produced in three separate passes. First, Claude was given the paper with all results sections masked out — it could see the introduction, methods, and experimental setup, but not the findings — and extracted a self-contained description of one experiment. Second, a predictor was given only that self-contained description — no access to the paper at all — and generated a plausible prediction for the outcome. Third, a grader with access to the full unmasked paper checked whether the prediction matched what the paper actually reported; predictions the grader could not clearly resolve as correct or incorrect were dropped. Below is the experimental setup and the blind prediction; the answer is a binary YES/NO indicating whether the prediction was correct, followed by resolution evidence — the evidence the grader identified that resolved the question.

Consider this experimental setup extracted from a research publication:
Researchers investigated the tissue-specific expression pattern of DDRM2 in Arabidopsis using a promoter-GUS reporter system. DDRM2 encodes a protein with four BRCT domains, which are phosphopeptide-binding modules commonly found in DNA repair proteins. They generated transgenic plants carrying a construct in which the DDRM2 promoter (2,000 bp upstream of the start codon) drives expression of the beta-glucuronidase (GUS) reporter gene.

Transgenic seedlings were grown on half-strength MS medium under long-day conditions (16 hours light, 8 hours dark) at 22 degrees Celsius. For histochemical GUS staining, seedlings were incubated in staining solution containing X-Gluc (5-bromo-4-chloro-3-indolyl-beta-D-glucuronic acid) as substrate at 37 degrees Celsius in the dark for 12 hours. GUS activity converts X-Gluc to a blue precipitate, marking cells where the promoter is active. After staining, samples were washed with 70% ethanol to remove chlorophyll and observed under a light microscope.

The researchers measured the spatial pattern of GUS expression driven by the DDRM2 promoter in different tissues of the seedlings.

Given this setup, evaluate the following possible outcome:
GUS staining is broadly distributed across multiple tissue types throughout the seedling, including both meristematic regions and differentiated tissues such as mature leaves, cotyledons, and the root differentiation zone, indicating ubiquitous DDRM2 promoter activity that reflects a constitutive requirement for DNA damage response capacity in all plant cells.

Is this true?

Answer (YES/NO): NO